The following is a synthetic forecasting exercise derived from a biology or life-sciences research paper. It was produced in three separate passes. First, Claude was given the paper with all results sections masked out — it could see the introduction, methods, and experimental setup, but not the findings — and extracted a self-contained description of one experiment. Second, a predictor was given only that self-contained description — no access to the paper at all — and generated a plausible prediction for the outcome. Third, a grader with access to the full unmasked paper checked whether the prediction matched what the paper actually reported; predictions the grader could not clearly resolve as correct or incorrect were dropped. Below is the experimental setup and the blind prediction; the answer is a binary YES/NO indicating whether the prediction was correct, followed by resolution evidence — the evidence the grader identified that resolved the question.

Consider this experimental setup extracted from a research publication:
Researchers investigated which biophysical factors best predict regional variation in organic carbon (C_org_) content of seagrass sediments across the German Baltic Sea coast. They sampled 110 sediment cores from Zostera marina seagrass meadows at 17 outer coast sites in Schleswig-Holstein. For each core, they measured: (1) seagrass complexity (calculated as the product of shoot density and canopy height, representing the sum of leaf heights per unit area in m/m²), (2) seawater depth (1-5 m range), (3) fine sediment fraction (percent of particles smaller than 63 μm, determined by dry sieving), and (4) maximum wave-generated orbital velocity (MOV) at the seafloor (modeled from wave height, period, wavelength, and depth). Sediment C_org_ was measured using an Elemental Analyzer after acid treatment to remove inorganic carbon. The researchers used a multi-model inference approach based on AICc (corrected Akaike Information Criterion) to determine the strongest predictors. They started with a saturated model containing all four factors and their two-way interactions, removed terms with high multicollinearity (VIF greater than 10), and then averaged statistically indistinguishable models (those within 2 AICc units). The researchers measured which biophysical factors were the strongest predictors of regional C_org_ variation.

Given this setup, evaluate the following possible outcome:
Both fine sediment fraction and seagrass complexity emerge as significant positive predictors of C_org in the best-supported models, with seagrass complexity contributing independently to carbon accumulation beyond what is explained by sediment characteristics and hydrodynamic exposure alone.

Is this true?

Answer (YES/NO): YES